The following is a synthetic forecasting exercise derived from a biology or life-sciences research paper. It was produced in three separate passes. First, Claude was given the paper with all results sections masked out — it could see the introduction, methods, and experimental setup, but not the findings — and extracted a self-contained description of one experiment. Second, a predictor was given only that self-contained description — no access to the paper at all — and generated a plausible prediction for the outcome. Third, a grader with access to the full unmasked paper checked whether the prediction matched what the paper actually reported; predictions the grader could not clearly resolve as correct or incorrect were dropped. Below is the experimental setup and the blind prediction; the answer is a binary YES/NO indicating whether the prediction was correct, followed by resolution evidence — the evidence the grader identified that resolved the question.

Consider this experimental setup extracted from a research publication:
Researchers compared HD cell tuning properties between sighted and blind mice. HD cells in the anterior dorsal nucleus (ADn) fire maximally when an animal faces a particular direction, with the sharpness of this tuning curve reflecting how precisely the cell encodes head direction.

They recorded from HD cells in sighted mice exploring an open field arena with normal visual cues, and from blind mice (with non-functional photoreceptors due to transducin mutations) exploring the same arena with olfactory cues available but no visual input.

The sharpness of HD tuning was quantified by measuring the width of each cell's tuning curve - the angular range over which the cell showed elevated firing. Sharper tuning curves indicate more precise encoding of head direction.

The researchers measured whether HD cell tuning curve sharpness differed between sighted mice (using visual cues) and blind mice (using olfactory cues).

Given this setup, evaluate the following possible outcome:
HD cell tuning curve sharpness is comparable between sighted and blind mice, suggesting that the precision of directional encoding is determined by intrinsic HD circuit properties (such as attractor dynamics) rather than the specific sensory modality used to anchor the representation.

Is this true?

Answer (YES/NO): NO